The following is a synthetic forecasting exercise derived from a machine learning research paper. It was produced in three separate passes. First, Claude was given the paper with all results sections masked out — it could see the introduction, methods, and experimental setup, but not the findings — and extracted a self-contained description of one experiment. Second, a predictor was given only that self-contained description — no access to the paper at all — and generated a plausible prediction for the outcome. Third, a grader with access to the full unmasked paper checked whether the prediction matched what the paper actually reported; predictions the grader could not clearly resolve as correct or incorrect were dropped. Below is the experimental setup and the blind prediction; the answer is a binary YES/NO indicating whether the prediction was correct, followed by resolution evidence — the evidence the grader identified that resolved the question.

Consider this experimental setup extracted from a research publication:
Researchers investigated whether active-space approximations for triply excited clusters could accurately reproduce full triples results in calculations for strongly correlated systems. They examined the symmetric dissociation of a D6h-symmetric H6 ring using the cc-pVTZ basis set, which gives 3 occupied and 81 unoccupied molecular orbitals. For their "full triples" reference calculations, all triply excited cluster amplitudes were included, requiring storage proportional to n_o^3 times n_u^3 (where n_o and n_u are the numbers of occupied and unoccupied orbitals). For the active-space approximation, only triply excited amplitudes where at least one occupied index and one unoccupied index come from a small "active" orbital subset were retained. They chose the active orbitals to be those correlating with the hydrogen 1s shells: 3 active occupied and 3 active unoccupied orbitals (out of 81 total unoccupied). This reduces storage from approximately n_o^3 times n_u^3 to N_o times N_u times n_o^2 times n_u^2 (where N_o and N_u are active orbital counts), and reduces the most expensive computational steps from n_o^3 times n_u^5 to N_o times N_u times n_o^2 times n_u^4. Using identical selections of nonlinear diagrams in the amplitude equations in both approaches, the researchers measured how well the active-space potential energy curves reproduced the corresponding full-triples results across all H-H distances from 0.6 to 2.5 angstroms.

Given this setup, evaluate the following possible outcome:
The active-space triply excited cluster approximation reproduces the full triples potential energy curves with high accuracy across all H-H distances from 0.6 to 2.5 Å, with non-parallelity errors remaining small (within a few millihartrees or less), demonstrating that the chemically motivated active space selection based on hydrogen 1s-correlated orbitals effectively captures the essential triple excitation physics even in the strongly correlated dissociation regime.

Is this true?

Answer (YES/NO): YES